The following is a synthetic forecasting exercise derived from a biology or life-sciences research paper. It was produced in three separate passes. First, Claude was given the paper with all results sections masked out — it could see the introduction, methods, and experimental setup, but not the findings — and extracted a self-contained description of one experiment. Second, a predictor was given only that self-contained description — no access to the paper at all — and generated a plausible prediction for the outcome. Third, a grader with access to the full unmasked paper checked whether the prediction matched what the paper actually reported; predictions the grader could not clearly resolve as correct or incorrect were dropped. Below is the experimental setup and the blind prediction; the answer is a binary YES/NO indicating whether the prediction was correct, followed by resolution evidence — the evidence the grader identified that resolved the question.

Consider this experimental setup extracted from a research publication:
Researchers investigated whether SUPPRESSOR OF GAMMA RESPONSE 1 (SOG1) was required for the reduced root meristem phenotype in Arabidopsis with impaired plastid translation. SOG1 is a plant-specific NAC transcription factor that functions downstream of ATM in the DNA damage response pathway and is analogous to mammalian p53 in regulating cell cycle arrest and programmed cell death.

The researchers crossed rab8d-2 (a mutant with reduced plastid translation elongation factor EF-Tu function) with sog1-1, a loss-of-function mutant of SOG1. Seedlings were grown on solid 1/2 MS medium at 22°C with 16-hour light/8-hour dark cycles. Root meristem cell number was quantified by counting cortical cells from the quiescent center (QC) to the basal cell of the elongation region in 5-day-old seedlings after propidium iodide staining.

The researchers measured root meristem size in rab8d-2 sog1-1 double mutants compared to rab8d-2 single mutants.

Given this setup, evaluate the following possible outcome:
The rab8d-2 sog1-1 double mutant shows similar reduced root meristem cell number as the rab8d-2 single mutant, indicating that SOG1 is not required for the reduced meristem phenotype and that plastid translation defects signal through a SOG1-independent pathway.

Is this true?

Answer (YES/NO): NO